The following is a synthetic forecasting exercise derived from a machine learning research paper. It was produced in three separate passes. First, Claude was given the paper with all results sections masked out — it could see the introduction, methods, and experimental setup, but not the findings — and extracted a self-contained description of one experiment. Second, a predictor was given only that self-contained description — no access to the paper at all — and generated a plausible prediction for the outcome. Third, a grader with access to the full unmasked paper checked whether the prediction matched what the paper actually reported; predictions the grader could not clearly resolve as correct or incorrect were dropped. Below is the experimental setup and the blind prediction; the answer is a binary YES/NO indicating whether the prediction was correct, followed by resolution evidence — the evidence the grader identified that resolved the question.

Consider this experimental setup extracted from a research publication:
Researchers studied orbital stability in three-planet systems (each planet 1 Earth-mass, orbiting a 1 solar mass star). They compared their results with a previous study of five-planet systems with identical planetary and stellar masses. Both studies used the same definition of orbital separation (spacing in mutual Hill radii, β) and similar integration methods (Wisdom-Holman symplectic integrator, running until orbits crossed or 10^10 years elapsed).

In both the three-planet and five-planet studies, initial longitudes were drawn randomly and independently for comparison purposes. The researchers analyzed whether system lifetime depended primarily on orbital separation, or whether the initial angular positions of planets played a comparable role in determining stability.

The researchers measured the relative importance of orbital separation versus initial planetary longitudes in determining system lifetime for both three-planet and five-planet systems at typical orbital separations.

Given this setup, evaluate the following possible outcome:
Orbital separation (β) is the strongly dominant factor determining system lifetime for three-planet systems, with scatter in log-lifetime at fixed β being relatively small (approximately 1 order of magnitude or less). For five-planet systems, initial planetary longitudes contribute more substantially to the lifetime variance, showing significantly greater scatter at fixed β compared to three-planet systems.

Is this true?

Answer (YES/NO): NO